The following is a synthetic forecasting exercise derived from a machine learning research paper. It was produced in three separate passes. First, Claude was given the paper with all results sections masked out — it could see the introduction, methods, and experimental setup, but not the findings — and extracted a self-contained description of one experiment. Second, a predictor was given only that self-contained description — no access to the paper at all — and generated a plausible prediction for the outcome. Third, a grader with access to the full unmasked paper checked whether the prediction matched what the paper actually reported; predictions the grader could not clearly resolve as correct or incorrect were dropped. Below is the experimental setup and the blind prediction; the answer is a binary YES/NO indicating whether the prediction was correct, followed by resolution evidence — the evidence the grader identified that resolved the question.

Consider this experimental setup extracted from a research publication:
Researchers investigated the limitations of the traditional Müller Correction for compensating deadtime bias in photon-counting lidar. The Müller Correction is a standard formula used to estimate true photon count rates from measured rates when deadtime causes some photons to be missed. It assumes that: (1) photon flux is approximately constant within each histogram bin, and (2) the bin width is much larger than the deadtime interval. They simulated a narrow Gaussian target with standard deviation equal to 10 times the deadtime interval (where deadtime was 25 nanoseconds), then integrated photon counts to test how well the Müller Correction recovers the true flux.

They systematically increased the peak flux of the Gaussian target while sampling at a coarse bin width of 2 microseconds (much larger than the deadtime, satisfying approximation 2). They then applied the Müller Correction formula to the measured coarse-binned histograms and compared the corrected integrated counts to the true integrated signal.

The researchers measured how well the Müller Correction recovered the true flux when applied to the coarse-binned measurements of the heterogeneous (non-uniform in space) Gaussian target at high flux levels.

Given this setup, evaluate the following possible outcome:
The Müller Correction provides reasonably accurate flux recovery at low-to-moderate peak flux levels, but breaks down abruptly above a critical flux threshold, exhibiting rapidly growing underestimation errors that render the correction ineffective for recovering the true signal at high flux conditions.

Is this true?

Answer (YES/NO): NO